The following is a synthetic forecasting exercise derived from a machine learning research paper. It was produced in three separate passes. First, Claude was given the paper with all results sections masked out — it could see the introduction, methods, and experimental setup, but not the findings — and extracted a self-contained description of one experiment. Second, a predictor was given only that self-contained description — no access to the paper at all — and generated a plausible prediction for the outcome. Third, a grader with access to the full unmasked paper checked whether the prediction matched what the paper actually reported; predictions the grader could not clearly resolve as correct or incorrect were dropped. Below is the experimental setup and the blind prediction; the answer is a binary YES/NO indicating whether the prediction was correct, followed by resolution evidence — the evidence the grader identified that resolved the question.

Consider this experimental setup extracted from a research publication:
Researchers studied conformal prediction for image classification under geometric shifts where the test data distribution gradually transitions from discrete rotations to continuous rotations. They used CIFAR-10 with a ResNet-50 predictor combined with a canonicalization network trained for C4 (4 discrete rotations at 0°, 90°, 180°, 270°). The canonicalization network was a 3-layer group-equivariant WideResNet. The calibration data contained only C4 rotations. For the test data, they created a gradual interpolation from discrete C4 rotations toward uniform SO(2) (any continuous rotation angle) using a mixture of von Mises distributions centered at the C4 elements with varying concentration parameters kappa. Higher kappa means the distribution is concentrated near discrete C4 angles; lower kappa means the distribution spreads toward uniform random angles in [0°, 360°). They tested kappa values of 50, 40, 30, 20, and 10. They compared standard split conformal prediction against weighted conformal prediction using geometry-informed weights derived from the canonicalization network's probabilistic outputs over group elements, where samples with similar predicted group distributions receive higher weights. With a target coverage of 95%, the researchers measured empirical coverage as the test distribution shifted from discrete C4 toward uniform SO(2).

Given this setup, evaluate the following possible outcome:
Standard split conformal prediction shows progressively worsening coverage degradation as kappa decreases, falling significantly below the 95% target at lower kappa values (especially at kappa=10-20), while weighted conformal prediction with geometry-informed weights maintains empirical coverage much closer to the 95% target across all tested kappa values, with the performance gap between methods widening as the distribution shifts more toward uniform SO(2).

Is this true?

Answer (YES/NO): NO